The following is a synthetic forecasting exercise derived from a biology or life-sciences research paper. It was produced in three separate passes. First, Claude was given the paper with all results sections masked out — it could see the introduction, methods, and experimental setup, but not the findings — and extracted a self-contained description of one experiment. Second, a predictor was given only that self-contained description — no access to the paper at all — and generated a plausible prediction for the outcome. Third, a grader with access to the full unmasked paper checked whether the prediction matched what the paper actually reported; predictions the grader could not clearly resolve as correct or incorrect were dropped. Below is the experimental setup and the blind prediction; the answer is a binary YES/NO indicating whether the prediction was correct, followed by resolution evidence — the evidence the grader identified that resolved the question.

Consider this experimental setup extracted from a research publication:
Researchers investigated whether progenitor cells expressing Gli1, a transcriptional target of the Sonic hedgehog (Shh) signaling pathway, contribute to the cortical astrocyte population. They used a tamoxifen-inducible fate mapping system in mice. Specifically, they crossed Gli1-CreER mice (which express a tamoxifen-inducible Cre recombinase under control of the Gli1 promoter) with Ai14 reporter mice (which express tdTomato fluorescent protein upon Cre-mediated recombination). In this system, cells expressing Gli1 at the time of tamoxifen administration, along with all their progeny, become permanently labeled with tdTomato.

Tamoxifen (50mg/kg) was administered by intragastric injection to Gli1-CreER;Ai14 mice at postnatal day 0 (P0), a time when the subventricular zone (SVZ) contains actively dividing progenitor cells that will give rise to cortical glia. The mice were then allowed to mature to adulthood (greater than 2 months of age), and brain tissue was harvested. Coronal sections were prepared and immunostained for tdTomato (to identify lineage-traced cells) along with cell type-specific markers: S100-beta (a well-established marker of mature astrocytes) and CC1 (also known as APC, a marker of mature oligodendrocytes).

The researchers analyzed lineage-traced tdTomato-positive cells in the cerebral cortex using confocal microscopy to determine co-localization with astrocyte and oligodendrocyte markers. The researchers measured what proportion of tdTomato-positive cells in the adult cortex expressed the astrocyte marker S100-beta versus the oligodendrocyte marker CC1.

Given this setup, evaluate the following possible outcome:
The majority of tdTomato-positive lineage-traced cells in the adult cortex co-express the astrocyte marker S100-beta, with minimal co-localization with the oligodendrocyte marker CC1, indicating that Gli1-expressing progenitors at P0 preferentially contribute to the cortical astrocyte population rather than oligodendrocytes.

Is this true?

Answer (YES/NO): YES